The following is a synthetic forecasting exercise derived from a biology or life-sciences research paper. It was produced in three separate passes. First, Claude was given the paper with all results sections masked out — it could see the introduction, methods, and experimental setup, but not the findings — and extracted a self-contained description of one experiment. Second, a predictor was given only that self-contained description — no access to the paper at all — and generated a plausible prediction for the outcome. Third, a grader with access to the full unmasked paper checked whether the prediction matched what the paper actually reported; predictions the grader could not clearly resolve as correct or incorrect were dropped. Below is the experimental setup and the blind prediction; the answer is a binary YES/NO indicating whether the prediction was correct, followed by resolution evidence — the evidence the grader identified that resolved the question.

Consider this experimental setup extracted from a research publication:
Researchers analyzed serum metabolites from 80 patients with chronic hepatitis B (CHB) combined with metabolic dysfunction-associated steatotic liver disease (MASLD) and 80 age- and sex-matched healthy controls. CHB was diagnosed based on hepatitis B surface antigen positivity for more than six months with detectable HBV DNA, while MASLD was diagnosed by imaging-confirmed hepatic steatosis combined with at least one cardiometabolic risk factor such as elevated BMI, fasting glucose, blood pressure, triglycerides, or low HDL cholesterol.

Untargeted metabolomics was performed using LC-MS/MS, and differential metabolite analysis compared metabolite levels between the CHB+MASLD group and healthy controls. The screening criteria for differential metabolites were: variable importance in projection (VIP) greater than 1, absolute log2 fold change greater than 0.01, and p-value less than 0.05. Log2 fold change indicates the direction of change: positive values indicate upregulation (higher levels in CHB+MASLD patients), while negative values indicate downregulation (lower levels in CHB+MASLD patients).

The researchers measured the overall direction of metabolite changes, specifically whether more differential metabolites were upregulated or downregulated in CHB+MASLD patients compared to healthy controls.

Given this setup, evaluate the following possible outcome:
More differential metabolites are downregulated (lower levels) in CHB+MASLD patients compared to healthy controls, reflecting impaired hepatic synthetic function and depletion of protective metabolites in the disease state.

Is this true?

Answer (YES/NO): YES